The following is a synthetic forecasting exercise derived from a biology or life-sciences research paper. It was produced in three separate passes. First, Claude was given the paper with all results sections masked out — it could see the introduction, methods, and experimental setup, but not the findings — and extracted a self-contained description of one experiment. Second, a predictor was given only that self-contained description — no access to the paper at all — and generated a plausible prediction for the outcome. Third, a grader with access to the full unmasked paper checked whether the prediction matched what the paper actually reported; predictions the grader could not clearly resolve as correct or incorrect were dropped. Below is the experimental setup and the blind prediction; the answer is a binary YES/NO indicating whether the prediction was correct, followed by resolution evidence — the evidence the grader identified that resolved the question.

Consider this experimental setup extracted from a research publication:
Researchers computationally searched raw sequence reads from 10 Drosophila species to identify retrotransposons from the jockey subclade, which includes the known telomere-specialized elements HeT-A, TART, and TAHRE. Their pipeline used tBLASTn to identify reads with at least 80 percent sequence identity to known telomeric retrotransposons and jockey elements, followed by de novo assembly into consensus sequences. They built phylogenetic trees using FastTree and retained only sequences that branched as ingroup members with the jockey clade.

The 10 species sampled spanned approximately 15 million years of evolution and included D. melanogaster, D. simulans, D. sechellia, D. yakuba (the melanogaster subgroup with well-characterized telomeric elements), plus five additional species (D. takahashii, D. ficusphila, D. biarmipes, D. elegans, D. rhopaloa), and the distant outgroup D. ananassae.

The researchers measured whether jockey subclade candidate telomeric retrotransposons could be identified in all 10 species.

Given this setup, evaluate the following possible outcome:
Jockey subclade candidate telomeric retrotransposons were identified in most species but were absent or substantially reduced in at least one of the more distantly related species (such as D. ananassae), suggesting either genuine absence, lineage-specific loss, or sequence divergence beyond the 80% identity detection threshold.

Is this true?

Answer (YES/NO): NO